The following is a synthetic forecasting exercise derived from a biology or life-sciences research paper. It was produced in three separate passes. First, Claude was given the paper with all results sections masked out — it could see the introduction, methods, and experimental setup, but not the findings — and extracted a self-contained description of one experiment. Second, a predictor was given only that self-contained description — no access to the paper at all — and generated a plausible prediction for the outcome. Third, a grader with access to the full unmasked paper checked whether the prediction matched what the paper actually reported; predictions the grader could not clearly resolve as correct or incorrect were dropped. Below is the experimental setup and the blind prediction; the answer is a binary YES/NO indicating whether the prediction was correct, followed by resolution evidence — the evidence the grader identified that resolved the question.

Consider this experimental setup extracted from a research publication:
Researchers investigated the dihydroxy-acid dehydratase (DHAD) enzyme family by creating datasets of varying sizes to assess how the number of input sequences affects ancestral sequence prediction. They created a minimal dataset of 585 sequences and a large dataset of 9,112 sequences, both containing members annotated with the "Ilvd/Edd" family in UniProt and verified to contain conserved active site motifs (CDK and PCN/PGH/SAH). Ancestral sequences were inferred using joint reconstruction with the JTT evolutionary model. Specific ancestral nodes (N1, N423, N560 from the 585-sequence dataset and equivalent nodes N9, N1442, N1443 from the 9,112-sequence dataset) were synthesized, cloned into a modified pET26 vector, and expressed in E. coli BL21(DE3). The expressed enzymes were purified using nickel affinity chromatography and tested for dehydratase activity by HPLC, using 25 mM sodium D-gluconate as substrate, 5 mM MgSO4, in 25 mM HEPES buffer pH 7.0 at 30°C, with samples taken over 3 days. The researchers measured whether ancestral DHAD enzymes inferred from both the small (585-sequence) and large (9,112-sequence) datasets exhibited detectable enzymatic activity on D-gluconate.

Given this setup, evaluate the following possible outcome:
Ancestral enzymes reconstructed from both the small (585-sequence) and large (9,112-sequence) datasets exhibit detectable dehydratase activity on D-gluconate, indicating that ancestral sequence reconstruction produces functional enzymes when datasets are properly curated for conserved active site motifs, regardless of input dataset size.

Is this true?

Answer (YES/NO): YES